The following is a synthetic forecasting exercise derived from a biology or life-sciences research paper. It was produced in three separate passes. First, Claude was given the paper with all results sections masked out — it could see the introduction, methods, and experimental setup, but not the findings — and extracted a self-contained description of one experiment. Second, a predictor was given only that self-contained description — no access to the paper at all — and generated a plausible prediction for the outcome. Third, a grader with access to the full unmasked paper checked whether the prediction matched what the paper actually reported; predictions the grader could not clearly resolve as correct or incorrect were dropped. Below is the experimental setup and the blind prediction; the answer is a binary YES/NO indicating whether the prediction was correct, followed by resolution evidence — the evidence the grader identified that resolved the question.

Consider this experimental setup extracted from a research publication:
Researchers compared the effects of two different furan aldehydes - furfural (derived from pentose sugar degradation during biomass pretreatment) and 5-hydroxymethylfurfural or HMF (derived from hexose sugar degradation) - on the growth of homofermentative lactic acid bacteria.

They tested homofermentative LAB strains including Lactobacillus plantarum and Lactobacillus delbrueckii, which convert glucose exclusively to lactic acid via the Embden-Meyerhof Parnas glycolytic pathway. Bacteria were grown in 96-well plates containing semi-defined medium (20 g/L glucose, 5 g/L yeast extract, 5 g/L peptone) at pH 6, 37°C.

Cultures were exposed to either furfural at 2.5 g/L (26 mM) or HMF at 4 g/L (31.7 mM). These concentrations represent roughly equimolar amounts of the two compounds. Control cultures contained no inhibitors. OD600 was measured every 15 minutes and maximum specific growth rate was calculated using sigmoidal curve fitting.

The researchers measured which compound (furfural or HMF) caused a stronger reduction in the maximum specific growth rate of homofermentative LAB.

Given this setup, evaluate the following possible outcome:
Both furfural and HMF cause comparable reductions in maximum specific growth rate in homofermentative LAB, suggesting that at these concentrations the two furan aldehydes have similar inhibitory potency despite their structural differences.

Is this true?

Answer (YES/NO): NO